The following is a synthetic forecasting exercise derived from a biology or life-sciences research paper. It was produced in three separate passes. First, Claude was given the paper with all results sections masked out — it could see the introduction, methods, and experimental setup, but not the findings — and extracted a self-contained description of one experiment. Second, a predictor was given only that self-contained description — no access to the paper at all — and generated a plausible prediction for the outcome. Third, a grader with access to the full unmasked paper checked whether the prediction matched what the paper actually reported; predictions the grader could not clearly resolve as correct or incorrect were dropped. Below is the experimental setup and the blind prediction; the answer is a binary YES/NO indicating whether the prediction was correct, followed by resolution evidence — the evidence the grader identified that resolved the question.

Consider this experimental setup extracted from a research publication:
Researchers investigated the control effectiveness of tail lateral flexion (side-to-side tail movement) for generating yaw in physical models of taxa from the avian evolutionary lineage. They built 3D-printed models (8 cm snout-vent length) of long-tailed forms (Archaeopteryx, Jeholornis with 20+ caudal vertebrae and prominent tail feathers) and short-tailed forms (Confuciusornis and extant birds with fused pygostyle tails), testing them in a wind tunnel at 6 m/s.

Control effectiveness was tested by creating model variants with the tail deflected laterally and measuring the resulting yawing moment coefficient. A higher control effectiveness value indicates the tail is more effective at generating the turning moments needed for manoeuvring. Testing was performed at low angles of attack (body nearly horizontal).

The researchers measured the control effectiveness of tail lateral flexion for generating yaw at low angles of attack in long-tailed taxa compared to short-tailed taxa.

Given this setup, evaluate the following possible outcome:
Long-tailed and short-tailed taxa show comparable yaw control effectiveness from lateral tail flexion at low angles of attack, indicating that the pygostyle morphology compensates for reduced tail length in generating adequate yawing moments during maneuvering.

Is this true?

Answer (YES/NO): NO